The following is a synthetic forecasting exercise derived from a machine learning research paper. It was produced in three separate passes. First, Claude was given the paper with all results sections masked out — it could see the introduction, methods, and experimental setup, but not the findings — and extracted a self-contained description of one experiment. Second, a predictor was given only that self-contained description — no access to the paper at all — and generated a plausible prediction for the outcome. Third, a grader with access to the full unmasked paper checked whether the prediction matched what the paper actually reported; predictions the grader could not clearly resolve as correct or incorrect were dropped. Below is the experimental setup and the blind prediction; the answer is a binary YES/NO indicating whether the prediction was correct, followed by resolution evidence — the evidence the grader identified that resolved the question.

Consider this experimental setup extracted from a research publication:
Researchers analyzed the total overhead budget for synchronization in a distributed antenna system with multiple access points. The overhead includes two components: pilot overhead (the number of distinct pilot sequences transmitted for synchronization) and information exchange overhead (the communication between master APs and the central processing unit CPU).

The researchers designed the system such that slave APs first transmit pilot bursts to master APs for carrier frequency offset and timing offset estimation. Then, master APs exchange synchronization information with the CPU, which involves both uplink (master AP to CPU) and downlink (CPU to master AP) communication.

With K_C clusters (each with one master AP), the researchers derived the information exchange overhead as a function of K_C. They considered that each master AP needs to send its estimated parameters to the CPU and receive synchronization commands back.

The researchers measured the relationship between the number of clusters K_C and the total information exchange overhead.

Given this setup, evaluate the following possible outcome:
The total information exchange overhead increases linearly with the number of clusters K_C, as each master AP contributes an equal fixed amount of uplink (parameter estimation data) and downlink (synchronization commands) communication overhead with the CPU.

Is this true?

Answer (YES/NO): YES